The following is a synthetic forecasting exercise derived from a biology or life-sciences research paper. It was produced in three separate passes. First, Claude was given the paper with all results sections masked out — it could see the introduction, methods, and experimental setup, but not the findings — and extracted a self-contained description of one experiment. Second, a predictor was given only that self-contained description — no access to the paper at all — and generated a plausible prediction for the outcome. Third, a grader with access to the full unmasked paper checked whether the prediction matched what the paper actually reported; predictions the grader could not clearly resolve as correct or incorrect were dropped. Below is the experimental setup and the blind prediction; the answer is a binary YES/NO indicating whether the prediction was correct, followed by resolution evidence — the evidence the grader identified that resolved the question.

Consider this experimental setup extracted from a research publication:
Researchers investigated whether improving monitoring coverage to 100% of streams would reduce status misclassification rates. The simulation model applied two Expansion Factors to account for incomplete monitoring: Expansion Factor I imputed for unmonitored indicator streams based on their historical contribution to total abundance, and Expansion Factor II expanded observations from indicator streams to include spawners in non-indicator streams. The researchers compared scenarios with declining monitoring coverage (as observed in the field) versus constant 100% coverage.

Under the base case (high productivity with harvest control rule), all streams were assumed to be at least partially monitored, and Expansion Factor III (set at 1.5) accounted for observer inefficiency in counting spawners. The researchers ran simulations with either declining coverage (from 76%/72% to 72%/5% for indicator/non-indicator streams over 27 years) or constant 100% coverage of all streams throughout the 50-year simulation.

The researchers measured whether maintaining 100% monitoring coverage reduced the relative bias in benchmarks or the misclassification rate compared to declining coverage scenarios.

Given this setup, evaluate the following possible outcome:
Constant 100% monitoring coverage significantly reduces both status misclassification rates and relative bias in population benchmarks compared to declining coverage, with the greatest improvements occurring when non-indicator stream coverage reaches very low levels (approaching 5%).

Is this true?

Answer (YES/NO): NO